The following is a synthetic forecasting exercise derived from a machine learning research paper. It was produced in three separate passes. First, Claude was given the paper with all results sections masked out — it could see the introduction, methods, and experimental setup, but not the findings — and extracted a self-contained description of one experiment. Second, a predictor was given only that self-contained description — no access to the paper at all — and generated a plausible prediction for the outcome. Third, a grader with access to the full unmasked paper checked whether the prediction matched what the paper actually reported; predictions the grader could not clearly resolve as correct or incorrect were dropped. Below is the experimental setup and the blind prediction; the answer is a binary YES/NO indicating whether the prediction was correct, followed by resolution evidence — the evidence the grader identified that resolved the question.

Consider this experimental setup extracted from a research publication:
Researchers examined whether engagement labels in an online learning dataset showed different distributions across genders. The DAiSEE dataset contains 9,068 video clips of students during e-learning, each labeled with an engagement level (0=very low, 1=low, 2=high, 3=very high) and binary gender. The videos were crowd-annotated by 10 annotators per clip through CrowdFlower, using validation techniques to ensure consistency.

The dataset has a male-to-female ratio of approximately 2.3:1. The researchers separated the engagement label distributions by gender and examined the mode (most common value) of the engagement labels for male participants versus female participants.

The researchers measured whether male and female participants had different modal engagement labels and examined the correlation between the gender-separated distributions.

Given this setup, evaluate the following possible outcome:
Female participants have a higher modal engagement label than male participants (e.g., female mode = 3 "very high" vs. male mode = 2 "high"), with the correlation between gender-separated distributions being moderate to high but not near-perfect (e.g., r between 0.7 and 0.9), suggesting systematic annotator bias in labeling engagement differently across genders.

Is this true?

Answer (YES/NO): YES